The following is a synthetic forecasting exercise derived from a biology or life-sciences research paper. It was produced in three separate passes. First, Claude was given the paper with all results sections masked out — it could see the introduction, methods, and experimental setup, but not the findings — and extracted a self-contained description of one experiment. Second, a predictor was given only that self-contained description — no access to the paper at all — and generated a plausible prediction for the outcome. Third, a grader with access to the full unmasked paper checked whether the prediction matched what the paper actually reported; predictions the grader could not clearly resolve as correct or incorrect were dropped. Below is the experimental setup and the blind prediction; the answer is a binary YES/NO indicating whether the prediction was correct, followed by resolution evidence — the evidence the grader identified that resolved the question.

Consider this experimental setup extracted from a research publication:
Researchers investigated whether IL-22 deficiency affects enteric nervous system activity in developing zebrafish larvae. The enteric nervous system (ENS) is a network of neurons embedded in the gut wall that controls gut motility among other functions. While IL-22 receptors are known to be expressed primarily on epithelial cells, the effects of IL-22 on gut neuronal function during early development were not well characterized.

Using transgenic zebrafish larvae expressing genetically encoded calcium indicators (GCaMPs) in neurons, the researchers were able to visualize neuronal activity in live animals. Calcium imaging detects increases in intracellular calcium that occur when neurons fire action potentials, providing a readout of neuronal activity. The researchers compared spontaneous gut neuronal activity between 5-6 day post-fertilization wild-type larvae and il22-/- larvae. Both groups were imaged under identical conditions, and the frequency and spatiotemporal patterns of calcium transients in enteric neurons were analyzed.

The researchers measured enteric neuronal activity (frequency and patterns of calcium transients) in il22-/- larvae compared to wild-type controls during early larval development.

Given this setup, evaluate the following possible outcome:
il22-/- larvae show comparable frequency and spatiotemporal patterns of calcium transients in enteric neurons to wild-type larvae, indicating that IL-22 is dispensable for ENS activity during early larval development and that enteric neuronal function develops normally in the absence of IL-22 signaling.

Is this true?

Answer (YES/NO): NO